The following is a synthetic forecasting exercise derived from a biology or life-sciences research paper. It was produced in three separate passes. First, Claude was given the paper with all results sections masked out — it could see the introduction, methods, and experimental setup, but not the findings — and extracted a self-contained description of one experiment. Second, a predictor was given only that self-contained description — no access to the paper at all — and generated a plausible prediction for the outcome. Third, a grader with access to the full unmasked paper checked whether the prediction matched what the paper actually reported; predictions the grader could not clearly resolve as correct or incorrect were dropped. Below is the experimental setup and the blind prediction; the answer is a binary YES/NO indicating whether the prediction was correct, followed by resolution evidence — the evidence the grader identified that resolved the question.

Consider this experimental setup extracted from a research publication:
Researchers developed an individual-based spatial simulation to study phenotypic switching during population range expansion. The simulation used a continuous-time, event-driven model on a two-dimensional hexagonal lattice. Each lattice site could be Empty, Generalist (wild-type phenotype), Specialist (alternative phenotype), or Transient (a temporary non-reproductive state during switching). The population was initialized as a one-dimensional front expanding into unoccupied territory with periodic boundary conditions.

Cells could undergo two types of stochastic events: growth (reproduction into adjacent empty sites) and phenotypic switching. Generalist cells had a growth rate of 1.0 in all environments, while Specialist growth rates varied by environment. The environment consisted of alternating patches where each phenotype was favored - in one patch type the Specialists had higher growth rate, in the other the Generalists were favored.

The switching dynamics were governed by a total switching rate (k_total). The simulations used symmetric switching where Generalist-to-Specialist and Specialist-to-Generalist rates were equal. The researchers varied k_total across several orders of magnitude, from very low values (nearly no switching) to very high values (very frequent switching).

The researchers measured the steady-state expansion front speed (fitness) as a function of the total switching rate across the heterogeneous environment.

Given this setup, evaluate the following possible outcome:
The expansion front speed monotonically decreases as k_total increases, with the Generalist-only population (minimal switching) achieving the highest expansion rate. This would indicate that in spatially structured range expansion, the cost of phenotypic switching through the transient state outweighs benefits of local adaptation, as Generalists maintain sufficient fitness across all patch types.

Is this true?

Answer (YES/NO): NO